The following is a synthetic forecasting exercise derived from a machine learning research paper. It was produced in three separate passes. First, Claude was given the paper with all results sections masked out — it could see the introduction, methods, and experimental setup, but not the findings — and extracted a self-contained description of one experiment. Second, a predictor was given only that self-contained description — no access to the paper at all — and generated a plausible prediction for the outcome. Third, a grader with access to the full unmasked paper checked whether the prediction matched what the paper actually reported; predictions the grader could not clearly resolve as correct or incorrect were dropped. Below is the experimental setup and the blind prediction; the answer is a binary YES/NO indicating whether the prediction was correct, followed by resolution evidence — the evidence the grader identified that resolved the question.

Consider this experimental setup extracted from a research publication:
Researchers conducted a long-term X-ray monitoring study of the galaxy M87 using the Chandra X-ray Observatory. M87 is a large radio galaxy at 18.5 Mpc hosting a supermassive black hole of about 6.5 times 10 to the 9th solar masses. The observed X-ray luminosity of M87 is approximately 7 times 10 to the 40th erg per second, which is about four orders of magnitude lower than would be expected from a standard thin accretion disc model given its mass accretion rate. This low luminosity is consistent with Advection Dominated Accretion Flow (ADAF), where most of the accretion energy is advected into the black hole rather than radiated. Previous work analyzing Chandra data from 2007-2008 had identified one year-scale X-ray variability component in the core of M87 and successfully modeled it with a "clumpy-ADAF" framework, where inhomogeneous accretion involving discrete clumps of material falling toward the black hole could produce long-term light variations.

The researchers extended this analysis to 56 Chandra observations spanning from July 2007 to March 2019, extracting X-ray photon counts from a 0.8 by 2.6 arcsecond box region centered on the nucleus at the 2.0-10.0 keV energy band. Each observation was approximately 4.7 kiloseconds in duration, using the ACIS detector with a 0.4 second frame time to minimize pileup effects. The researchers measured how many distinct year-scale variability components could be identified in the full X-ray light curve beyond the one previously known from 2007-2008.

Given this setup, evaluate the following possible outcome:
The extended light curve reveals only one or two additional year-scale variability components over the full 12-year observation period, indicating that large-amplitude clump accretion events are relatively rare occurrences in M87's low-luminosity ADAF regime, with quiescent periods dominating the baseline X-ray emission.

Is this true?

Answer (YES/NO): NO